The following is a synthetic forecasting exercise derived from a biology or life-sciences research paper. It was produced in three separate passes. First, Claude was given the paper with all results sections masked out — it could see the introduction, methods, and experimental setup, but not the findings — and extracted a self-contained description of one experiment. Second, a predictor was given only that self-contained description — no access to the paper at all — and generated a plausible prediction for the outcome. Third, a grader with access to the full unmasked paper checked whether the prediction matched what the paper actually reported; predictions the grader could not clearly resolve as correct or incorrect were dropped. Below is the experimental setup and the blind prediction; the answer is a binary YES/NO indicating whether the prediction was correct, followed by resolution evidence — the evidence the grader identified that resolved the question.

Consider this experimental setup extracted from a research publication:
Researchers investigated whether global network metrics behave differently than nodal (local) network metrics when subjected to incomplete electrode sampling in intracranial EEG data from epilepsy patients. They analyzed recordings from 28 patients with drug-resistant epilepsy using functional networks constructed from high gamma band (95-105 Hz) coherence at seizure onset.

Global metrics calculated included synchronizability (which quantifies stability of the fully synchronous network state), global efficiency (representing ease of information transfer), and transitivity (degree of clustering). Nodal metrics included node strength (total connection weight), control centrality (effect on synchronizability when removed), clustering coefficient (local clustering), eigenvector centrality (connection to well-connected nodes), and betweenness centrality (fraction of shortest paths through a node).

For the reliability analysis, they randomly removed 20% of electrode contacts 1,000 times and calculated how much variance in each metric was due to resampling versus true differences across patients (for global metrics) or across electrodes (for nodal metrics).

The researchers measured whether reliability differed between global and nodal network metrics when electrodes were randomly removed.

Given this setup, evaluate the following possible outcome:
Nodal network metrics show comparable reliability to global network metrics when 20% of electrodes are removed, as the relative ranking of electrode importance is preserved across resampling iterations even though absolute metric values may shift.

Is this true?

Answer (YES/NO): YES